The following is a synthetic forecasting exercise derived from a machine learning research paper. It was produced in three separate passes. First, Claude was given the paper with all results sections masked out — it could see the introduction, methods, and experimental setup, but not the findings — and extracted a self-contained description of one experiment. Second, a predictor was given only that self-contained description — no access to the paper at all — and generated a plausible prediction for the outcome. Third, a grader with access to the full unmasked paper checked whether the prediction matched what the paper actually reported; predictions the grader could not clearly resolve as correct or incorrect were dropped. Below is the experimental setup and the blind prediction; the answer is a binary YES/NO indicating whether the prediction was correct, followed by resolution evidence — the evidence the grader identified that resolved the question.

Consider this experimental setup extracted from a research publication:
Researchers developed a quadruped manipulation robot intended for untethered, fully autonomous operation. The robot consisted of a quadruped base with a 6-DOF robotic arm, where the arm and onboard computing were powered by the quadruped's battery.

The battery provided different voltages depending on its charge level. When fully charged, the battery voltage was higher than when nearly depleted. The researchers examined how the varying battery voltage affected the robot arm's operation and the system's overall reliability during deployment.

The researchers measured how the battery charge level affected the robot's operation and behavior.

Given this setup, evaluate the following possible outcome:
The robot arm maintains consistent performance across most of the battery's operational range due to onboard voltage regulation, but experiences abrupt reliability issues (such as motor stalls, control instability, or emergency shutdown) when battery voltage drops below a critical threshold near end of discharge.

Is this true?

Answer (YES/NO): NO